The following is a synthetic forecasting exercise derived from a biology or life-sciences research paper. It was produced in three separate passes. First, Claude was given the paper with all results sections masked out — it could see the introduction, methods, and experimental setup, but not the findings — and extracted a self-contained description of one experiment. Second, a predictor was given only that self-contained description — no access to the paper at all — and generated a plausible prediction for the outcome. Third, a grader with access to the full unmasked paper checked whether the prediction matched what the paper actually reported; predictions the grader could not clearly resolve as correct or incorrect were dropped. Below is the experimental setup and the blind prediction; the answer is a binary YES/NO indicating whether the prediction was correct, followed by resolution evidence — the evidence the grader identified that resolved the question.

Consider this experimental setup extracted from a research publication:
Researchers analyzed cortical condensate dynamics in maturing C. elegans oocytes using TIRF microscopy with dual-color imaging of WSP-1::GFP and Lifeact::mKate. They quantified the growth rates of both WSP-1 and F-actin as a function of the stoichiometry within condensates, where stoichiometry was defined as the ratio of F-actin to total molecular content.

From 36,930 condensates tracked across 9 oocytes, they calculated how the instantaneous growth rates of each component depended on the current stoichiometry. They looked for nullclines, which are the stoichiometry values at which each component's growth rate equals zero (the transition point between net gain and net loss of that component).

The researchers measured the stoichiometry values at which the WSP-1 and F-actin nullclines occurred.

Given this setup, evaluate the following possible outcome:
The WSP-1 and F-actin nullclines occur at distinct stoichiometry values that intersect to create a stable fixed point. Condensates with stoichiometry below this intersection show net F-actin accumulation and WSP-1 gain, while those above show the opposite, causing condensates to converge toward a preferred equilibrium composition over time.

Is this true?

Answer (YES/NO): NO